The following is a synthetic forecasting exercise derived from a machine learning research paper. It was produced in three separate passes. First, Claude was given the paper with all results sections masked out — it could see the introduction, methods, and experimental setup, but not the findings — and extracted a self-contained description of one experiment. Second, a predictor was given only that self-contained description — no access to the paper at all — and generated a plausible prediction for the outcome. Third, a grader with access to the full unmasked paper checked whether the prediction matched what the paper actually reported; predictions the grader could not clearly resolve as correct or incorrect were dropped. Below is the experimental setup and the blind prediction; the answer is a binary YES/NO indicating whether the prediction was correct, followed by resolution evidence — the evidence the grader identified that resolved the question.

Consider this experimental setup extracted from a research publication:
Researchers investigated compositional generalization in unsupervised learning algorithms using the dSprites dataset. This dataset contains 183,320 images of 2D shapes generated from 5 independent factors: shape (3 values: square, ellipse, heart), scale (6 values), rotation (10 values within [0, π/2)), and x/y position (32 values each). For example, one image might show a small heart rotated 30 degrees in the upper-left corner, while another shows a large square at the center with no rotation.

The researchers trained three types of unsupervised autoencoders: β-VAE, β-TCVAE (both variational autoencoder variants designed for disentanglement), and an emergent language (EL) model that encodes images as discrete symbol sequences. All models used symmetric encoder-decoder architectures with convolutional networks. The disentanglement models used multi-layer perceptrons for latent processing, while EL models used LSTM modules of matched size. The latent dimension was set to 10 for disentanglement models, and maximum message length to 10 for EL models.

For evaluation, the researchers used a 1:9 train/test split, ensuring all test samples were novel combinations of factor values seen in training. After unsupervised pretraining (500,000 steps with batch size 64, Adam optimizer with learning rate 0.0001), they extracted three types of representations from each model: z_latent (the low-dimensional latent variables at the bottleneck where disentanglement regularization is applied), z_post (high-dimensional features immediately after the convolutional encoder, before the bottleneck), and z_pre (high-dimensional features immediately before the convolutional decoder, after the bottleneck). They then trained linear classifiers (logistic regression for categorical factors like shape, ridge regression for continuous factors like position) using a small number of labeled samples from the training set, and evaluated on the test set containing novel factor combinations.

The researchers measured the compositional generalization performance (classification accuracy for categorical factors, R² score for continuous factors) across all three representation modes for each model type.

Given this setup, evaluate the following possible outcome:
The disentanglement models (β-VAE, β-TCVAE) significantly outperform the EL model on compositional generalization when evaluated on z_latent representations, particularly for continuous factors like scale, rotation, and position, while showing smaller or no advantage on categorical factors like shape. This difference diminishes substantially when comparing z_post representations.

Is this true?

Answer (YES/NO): NO